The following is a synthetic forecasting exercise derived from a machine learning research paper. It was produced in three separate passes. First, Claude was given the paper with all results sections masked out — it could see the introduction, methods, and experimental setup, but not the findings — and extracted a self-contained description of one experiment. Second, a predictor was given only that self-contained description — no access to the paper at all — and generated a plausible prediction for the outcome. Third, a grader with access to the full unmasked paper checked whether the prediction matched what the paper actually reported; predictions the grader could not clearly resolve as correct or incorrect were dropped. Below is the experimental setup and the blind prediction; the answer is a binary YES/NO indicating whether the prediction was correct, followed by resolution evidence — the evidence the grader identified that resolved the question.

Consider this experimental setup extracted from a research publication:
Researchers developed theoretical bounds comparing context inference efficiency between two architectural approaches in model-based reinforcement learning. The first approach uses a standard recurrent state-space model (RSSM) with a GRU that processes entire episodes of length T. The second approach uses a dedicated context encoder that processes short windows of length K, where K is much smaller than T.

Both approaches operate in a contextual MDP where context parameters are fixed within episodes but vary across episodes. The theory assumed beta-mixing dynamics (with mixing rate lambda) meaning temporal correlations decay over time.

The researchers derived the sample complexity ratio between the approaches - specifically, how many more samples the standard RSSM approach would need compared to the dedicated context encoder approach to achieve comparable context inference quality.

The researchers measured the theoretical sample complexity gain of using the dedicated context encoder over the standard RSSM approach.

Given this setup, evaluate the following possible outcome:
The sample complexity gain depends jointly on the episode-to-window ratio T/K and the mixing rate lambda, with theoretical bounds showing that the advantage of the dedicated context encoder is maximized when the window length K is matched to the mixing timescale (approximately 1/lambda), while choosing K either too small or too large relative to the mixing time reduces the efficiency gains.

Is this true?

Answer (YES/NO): NO